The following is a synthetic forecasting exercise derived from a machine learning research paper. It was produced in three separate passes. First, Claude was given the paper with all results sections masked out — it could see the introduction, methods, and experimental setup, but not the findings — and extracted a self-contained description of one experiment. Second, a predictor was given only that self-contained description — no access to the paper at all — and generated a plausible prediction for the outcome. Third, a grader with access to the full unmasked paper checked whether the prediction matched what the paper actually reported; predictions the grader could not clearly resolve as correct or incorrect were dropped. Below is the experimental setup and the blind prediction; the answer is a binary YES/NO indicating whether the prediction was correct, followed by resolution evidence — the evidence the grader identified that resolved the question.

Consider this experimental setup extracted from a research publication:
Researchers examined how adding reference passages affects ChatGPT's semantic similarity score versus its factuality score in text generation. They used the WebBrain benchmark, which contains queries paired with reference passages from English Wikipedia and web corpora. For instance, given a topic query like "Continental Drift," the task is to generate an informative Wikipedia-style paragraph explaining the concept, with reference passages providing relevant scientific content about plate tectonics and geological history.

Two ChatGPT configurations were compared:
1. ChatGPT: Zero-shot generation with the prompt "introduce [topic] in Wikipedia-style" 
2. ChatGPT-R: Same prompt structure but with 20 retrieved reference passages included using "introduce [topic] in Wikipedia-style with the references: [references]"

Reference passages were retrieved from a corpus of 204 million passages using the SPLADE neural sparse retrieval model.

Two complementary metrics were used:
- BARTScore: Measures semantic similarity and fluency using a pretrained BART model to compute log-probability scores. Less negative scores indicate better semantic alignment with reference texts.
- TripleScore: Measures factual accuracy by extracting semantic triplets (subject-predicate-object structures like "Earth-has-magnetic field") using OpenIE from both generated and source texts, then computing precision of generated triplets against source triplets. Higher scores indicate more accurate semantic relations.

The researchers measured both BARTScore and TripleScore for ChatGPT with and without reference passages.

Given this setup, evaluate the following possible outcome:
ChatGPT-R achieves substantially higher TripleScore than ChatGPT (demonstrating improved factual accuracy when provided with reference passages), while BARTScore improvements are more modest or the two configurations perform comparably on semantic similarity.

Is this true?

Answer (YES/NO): YES